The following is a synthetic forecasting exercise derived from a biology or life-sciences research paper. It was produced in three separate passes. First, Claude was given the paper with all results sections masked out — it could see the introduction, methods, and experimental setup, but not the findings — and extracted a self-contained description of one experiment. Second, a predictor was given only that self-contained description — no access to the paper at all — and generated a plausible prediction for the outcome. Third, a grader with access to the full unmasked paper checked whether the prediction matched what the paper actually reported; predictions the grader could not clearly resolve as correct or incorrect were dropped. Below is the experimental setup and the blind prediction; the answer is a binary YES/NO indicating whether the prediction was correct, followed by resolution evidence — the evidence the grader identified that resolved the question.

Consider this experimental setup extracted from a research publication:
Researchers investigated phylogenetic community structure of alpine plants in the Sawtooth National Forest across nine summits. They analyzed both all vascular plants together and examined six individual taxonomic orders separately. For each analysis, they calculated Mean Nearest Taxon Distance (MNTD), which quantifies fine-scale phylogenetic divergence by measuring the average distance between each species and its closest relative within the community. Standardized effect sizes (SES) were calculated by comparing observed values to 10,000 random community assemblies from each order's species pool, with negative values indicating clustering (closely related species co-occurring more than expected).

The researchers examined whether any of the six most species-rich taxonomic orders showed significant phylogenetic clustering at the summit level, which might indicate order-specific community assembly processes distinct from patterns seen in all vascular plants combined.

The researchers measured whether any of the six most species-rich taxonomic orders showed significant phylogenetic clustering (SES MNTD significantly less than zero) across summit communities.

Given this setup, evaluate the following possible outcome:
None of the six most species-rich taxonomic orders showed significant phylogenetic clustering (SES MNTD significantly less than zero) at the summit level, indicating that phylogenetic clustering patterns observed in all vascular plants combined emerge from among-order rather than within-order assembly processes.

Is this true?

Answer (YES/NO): NO